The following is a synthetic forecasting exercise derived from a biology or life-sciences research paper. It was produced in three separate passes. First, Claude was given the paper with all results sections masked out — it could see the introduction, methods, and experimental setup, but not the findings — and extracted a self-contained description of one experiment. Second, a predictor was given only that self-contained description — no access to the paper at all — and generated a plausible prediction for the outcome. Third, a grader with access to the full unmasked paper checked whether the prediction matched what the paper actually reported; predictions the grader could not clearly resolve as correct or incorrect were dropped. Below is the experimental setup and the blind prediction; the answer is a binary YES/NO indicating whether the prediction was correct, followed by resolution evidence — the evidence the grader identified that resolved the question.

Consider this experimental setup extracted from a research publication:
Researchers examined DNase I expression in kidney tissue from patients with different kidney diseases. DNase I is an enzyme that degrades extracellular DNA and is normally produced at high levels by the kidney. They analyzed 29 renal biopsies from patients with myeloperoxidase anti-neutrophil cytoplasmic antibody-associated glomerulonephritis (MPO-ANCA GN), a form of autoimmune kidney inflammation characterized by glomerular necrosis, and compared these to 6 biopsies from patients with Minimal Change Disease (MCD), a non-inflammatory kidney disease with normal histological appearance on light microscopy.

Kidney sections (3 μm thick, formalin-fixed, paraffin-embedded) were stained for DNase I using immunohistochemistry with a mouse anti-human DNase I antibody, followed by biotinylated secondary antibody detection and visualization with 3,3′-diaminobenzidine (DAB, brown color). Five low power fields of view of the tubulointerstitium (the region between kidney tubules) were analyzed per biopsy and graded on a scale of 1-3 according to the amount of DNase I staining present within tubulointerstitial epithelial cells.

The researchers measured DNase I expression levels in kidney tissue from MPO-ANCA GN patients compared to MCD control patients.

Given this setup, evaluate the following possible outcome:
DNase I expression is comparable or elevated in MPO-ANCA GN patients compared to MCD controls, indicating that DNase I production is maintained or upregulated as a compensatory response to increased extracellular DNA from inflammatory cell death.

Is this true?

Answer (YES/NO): NO